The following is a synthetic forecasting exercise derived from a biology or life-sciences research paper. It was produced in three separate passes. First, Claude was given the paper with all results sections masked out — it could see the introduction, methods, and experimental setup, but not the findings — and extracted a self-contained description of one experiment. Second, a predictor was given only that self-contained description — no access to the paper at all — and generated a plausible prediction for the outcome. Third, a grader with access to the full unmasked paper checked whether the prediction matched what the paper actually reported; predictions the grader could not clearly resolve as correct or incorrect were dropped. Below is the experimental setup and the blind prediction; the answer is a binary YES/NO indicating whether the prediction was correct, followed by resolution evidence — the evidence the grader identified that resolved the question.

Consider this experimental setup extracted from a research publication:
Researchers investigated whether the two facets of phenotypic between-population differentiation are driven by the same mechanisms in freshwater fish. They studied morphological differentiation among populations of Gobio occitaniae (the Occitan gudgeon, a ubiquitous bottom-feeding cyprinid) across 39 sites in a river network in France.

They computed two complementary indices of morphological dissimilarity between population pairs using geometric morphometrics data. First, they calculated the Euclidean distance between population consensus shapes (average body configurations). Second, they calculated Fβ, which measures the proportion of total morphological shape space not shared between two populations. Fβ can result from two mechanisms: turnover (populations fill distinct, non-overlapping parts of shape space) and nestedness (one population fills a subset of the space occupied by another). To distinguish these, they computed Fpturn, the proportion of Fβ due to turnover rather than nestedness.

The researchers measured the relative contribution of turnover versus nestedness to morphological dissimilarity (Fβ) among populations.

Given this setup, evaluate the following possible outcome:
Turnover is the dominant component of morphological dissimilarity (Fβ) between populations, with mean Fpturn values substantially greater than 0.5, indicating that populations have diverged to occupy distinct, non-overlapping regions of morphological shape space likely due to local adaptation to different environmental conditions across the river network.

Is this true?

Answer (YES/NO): YES